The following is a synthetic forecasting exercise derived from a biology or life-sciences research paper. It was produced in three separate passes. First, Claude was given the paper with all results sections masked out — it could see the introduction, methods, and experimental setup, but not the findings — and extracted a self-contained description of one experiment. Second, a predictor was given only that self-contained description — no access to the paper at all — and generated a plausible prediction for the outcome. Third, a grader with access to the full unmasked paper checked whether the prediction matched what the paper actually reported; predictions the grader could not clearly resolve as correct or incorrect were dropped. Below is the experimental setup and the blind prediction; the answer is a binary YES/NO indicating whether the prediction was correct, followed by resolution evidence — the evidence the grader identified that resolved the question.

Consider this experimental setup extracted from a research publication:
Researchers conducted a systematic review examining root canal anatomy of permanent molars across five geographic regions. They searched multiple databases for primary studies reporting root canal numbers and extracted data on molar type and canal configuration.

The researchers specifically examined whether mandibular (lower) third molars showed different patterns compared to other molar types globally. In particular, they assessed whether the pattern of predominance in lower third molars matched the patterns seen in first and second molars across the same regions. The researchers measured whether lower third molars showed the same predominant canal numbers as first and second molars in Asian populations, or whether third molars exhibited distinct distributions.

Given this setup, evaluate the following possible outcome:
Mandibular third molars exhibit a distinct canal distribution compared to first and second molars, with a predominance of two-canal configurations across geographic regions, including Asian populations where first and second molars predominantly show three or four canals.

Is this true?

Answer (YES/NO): NO